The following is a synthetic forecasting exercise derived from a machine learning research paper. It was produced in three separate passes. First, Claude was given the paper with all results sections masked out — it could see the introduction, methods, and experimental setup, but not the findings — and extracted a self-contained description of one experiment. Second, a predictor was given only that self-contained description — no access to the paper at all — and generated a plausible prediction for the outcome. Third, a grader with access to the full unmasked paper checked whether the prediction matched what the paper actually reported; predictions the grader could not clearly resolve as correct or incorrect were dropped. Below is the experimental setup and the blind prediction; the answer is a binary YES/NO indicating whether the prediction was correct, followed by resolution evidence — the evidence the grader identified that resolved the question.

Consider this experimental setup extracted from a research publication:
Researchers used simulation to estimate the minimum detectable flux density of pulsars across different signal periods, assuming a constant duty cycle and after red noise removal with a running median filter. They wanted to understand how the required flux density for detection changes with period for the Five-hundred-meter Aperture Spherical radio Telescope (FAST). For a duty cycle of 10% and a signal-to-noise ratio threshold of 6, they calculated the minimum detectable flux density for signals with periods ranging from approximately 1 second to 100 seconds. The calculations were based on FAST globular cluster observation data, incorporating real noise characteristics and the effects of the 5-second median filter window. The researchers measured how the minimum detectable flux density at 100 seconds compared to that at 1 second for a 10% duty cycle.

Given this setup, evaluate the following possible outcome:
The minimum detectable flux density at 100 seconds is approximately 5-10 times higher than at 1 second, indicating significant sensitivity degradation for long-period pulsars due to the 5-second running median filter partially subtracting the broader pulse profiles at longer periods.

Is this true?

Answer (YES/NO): YES